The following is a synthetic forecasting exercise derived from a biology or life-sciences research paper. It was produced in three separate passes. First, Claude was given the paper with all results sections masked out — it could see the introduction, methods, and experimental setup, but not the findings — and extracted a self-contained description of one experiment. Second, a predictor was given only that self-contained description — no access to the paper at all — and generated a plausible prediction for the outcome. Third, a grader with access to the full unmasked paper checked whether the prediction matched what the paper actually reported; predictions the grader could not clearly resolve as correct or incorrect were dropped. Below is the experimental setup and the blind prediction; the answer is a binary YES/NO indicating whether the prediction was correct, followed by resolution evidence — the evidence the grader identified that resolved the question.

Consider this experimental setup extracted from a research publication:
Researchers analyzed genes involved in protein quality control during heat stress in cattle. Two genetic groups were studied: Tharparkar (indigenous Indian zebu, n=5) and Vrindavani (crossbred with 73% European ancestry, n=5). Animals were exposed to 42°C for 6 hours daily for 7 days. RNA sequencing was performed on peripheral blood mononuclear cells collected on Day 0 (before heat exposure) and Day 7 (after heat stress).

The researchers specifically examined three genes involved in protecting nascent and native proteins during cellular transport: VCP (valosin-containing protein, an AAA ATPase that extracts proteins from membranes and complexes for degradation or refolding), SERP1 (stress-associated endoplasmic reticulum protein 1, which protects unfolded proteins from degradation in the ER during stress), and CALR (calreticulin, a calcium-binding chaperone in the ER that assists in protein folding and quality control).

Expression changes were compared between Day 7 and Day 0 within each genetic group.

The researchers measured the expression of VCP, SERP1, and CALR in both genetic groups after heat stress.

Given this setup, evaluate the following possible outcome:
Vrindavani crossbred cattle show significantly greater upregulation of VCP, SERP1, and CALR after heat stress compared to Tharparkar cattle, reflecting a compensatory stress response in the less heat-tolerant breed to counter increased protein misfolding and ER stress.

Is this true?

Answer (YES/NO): NO